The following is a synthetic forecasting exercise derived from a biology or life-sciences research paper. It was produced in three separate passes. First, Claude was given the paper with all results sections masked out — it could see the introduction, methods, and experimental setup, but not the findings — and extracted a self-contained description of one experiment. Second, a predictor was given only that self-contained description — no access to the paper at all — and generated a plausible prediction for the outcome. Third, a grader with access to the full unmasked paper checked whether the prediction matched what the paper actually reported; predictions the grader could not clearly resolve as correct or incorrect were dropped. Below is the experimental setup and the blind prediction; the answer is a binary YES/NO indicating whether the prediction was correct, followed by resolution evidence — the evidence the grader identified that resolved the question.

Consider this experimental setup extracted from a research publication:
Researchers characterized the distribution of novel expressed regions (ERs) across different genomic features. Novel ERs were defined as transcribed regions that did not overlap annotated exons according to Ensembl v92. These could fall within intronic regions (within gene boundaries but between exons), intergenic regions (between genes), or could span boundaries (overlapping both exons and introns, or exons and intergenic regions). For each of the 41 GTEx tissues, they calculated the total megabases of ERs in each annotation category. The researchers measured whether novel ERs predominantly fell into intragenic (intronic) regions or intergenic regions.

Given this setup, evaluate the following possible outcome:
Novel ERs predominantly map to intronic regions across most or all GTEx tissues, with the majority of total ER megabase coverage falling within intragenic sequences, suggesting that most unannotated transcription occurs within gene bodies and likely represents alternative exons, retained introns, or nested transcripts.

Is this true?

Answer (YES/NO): YES